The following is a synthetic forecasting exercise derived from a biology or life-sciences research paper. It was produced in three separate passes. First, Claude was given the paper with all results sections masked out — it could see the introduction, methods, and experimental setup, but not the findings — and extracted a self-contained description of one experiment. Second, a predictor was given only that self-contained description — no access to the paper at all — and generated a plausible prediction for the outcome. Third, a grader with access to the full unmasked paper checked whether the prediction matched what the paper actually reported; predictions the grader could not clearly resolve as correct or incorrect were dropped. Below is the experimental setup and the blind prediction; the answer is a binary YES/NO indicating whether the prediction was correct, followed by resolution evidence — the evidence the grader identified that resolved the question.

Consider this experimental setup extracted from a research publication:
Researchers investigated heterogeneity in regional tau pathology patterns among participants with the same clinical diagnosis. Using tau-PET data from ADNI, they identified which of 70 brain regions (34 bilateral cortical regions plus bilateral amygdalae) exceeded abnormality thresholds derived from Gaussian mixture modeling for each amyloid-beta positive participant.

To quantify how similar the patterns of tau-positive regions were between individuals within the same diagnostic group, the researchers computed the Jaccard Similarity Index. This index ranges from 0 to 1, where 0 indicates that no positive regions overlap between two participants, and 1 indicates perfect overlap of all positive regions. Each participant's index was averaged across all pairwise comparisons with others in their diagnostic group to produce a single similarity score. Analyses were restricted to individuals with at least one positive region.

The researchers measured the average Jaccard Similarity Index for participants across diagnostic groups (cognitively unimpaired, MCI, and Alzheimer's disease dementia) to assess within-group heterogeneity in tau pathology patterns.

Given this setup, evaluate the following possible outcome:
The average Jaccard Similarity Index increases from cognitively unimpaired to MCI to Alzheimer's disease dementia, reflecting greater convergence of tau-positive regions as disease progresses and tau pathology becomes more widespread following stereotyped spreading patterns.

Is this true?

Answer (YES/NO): NO